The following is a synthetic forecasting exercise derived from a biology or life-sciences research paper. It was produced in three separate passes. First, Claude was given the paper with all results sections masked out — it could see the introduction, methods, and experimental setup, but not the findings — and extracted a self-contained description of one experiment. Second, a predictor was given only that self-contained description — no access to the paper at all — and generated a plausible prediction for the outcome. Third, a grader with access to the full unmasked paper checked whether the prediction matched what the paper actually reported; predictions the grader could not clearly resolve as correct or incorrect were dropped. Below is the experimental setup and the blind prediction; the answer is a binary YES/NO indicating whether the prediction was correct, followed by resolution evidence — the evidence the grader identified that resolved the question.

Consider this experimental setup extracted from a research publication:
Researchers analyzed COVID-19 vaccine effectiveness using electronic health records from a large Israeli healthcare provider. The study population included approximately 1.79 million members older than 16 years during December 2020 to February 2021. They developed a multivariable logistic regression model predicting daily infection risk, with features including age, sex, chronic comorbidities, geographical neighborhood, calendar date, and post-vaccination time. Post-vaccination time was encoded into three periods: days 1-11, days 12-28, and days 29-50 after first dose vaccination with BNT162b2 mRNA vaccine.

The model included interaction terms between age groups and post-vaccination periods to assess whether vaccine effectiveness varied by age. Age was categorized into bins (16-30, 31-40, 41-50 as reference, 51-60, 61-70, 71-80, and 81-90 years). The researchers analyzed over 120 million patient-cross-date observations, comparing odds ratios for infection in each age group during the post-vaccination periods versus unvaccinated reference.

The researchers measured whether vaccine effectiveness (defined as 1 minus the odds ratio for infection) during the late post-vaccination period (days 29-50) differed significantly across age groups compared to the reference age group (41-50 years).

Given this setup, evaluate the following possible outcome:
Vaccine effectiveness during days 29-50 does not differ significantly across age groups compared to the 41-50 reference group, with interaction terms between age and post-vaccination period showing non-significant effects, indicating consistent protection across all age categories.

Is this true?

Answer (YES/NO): NO